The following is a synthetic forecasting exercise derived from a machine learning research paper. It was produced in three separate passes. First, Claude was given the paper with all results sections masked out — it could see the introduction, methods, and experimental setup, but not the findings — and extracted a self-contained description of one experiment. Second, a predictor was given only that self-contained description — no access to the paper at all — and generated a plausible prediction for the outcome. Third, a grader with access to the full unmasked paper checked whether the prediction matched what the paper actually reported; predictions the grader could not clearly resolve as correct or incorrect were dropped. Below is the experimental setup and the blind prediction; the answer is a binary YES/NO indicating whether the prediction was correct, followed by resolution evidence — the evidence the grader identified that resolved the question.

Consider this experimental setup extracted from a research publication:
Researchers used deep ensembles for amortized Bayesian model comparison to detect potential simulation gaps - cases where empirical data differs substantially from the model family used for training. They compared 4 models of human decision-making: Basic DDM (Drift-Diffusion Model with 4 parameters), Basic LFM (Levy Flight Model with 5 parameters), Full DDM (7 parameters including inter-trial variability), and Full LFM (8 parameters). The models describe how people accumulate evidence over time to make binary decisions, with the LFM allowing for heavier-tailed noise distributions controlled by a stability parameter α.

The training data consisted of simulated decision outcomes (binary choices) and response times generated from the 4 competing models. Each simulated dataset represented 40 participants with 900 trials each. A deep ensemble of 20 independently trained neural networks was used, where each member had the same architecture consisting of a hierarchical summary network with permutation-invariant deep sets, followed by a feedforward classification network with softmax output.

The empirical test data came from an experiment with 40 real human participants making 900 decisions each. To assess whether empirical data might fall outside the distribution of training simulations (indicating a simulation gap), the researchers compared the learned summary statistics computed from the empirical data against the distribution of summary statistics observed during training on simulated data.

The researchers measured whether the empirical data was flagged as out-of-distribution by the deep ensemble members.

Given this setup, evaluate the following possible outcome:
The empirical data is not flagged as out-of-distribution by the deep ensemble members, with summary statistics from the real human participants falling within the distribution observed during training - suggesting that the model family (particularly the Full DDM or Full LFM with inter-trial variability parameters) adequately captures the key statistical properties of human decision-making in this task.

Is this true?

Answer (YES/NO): NO